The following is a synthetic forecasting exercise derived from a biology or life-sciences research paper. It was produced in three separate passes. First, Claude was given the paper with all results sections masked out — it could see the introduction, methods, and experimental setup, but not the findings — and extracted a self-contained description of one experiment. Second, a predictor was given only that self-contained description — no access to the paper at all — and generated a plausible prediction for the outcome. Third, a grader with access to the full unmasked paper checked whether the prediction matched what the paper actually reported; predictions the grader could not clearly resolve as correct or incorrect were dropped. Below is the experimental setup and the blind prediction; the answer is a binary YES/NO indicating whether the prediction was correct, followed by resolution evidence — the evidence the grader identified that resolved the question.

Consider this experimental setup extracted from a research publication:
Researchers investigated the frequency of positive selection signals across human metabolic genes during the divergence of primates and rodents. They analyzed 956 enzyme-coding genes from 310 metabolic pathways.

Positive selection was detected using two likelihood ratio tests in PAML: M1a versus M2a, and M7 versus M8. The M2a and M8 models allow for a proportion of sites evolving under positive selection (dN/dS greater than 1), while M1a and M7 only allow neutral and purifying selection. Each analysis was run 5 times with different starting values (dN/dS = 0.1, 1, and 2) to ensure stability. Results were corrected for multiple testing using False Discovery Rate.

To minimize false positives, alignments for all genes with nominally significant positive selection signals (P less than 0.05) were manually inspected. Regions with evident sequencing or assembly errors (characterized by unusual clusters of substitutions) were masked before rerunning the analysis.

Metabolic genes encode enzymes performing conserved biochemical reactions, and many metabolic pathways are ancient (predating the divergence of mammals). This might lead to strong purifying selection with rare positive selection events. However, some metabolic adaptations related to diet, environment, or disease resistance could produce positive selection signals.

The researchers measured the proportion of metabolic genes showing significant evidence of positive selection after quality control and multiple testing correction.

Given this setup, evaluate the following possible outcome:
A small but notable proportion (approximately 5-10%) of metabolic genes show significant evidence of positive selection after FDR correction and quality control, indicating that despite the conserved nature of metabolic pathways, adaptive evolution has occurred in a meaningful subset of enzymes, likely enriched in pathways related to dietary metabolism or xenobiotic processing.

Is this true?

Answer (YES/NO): NO